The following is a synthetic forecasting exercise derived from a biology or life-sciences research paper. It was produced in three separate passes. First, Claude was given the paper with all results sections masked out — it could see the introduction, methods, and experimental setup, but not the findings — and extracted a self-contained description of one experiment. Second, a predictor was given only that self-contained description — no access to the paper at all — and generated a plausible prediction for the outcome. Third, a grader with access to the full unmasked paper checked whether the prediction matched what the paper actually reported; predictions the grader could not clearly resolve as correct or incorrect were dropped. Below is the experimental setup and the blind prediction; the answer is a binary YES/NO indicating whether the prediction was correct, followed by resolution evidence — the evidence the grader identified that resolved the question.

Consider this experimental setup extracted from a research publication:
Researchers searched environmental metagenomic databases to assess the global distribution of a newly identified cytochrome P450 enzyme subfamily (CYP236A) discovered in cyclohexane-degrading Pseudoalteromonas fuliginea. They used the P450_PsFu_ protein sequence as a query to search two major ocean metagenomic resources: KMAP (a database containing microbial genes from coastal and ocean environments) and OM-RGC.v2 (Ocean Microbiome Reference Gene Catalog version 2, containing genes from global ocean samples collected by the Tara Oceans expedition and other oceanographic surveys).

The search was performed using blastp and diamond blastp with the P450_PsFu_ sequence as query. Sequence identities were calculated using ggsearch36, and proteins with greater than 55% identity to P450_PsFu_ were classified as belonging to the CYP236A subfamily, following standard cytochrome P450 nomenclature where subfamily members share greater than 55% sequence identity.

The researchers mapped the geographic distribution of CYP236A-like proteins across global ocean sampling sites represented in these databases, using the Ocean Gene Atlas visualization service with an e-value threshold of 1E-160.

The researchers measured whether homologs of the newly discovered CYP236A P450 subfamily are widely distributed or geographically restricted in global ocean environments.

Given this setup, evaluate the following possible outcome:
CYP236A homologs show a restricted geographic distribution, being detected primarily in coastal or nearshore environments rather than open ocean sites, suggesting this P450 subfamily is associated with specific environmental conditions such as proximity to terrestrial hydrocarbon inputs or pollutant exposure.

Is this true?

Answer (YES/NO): NO